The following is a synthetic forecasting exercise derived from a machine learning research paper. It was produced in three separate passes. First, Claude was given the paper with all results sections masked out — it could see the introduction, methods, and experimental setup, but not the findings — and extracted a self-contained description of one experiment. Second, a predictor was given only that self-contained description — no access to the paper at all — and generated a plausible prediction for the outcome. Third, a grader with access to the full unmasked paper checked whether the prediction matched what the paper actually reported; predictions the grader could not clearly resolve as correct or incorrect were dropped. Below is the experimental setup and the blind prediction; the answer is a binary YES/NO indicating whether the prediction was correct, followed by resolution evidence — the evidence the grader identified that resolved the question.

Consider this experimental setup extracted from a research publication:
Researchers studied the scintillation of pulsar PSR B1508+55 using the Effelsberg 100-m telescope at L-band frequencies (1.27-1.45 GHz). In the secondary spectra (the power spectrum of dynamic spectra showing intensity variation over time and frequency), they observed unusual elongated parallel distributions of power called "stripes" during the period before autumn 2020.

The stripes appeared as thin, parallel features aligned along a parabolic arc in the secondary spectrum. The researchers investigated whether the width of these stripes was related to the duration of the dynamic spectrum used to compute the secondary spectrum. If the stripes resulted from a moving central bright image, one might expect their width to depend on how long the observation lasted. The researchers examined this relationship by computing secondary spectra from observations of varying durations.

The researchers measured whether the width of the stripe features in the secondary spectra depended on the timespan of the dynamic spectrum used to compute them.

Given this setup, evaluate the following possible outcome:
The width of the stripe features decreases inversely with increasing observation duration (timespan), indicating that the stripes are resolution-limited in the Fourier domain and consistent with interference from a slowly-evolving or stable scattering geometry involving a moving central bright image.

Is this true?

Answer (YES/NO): NO